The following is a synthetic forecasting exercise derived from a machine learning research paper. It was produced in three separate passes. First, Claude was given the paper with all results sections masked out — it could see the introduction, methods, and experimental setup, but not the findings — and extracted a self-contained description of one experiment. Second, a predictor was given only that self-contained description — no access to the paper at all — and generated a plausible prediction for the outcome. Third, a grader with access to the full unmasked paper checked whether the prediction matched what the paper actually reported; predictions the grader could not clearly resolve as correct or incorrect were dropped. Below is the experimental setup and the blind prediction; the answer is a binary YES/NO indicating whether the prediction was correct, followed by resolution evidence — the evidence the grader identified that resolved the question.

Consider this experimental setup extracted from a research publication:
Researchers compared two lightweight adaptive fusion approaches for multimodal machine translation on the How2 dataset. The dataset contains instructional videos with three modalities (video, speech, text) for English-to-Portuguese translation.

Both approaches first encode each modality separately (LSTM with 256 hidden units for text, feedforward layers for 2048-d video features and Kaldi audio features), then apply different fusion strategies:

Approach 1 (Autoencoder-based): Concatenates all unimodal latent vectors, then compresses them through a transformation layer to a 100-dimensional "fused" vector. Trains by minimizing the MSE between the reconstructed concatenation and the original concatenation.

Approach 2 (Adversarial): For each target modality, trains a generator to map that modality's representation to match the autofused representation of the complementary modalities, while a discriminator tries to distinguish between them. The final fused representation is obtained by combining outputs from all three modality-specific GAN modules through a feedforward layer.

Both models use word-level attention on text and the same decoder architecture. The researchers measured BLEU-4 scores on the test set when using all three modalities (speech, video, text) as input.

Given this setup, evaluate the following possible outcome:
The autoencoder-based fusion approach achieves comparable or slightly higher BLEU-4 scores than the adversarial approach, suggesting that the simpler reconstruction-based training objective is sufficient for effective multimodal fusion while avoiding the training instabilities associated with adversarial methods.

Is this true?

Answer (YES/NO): NO